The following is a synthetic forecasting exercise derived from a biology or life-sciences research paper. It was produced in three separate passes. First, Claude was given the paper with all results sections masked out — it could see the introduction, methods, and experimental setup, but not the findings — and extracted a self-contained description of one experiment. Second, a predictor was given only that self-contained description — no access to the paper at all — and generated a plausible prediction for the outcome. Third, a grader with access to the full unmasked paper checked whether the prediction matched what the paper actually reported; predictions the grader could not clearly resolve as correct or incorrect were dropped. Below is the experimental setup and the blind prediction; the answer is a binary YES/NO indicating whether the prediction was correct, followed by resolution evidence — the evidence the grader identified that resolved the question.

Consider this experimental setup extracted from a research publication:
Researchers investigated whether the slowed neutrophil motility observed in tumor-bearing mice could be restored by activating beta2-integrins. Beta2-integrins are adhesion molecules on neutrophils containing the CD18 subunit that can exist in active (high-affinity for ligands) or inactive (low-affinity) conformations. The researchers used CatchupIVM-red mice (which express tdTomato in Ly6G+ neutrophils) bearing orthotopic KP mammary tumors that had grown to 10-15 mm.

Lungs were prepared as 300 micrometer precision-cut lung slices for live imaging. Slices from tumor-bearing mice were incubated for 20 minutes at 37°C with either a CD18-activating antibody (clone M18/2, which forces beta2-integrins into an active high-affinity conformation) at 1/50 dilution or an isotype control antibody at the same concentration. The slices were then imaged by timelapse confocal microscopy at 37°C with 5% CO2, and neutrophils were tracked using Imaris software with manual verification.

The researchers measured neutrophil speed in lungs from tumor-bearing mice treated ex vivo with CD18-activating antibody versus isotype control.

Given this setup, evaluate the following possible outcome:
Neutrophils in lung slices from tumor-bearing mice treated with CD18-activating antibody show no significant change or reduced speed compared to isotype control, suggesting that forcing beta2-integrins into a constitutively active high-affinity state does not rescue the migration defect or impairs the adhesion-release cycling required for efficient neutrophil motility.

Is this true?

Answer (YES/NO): NO